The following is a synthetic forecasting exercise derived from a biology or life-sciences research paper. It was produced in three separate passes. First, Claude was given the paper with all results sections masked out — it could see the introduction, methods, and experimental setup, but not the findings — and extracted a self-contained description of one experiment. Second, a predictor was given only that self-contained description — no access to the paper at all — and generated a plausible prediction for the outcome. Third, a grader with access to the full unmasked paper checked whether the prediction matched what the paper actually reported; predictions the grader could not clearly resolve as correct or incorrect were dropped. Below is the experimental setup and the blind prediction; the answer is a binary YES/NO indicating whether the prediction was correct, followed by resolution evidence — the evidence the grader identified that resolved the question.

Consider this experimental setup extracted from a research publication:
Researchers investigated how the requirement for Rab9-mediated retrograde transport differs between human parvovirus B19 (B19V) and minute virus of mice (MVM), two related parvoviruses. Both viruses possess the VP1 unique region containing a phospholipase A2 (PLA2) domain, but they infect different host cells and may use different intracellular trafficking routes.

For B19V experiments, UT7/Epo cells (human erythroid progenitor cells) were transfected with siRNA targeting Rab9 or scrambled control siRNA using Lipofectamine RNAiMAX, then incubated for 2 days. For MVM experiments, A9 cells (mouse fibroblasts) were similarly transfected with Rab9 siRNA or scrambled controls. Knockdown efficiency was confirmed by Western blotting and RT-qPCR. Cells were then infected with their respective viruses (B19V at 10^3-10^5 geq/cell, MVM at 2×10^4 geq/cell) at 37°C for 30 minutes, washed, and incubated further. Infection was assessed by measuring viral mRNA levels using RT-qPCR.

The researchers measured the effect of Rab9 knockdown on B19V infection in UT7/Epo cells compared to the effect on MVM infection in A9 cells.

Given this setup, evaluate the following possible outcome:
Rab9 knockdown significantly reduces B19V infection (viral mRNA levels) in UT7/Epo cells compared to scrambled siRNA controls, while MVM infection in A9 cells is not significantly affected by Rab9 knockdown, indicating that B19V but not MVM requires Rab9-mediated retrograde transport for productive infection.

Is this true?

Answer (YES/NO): NO